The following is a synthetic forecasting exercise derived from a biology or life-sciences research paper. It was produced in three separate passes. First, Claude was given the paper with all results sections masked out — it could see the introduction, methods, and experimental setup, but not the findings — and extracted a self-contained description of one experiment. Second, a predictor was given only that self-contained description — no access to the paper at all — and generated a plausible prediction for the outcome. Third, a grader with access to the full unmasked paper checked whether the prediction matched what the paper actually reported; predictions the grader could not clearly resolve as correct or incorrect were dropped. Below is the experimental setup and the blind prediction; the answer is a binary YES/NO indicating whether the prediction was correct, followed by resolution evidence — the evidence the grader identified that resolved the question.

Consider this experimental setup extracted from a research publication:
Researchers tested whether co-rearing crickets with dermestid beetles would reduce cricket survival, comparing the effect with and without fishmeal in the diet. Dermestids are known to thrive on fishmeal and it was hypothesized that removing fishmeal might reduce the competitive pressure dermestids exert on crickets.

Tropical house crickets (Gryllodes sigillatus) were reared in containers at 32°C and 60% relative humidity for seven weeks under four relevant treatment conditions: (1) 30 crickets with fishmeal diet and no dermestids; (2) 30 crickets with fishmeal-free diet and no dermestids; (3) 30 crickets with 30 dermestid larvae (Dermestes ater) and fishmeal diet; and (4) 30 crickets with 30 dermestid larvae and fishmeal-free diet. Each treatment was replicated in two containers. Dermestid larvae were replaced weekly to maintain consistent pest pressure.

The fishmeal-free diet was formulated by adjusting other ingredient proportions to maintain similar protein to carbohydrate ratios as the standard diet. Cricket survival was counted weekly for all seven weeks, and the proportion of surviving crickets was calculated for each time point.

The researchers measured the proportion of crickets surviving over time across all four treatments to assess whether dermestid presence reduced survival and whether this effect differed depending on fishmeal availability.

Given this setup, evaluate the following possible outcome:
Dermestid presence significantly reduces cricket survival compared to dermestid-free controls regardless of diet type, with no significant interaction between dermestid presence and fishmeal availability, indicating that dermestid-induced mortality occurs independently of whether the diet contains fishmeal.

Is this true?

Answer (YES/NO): NO